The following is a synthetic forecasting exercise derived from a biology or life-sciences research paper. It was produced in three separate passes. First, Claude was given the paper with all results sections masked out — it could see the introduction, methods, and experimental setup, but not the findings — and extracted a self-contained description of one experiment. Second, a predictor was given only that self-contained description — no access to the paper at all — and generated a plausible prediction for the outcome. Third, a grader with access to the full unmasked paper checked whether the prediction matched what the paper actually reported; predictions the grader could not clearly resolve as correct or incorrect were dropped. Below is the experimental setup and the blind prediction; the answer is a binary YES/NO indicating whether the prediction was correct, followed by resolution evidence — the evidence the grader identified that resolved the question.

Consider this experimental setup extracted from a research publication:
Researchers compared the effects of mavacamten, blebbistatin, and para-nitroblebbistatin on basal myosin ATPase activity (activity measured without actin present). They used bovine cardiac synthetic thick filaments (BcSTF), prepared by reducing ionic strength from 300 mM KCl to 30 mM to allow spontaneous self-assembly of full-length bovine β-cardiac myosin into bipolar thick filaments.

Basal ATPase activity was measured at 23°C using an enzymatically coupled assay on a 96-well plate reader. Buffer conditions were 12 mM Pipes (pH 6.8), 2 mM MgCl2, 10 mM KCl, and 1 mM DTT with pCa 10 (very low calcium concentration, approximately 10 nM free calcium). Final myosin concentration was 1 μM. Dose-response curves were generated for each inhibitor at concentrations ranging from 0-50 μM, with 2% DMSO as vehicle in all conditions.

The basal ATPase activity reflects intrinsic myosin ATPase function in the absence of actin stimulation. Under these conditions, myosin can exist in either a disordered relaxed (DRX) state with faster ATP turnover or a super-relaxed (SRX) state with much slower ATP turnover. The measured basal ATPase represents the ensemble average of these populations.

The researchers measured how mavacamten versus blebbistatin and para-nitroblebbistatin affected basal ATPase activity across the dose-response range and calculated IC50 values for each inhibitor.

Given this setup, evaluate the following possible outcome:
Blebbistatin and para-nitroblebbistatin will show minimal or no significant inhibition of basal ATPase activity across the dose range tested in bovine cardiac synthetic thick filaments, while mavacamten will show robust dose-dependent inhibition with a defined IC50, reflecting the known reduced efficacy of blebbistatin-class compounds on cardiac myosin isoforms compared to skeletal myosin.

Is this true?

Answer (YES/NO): NO